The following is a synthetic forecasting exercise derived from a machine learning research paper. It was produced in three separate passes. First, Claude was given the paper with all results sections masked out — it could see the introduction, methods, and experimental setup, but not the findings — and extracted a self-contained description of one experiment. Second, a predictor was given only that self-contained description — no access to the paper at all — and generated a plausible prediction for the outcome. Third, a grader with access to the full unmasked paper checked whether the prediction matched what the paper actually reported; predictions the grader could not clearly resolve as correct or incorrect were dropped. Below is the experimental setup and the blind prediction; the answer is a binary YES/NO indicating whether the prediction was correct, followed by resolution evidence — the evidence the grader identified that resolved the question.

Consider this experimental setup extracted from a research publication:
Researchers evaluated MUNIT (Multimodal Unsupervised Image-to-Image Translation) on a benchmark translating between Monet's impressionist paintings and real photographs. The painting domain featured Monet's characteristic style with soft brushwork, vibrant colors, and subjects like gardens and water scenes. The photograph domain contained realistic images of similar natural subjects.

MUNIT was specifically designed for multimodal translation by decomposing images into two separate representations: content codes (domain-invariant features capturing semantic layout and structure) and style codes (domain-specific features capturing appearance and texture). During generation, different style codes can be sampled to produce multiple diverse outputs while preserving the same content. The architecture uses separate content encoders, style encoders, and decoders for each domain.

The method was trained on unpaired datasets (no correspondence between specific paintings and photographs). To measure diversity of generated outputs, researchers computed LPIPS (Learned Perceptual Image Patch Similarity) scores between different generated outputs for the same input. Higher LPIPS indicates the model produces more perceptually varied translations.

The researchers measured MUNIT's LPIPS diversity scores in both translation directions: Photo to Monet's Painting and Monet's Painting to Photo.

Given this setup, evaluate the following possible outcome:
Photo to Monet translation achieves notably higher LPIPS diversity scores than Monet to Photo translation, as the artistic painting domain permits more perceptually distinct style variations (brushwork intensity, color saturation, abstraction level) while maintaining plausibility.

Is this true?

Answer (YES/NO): NO